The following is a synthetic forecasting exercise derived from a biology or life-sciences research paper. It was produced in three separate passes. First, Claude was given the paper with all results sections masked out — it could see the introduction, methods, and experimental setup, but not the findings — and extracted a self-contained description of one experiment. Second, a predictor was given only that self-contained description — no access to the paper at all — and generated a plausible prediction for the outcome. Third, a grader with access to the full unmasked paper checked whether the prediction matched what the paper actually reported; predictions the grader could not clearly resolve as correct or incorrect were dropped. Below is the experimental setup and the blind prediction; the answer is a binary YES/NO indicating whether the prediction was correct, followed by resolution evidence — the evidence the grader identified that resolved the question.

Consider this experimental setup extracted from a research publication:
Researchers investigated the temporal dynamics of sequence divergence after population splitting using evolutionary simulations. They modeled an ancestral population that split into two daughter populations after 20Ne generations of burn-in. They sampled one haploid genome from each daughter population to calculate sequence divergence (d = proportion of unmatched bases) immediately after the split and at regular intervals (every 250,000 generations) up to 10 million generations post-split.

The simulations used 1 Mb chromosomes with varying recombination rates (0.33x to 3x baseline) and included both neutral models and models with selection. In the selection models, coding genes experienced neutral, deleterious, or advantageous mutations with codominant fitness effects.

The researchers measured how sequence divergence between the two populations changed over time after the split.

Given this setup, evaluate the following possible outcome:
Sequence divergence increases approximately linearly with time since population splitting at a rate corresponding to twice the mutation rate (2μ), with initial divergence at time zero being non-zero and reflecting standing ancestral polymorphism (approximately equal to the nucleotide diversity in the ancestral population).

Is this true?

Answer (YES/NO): YES